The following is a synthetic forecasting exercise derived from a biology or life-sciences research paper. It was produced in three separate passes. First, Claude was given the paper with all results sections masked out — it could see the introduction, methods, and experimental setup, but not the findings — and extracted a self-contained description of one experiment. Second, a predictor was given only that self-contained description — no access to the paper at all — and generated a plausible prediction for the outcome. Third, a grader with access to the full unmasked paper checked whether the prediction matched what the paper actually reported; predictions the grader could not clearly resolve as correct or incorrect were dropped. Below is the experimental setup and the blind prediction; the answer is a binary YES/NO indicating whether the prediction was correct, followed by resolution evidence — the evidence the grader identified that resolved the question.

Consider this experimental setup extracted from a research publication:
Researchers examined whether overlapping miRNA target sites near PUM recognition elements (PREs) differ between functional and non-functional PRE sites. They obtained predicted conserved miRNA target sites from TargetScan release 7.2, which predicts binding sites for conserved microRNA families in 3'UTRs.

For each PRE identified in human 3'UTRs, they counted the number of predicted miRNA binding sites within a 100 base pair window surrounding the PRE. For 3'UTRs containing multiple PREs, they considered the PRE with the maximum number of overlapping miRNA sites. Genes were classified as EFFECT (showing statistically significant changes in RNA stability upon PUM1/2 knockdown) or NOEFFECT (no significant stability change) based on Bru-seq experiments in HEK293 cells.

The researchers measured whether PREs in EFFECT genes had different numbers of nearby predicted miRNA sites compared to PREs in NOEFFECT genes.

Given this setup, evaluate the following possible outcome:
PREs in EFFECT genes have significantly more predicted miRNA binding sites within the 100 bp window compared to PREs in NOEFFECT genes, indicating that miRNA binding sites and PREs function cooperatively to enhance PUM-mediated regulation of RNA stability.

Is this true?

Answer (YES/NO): YES